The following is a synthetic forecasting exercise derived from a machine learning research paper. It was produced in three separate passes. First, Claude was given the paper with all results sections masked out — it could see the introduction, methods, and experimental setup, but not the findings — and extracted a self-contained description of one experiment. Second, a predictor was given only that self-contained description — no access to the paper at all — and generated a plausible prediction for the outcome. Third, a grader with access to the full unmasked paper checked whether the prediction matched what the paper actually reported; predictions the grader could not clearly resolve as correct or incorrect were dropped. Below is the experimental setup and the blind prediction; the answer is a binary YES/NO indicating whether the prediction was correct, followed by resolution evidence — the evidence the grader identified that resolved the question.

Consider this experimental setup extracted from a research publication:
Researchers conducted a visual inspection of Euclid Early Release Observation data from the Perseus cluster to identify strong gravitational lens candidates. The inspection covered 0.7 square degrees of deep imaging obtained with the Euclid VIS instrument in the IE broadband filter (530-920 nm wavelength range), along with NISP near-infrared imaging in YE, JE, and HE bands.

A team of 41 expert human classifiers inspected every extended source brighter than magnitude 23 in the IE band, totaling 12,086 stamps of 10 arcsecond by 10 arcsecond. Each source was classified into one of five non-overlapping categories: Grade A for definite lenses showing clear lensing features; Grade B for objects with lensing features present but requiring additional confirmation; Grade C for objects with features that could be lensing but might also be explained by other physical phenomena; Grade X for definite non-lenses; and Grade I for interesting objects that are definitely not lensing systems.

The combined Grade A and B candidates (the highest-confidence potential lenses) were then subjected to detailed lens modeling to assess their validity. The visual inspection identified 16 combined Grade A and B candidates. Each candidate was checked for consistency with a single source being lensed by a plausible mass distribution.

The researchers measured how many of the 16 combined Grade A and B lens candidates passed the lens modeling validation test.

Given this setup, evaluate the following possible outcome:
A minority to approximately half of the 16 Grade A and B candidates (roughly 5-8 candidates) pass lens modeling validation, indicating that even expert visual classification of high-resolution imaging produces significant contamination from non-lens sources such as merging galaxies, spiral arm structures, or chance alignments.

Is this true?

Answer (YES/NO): YES